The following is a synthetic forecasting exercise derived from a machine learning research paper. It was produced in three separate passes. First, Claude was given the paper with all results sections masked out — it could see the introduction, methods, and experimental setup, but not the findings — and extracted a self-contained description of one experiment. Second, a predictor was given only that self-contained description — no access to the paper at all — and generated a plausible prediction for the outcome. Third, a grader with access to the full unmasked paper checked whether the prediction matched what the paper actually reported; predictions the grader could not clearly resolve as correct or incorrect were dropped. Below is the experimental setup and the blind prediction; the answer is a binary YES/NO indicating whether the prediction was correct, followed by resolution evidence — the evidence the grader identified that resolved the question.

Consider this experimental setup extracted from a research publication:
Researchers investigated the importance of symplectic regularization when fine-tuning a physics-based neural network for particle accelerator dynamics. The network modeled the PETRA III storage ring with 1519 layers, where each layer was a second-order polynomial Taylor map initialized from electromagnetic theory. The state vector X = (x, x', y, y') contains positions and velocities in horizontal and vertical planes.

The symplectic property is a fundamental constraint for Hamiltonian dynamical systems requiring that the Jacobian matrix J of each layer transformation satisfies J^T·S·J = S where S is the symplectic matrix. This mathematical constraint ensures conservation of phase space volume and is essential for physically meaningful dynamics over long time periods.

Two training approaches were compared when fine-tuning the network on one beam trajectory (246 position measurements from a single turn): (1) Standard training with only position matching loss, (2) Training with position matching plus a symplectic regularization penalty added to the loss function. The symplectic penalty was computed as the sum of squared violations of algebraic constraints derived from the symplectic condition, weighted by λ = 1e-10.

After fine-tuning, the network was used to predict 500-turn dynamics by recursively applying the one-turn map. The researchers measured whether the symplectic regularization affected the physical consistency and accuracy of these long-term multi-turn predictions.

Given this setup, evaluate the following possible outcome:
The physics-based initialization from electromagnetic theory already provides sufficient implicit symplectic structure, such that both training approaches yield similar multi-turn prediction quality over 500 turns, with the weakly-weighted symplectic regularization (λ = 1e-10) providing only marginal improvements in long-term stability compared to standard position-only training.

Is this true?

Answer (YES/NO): NO